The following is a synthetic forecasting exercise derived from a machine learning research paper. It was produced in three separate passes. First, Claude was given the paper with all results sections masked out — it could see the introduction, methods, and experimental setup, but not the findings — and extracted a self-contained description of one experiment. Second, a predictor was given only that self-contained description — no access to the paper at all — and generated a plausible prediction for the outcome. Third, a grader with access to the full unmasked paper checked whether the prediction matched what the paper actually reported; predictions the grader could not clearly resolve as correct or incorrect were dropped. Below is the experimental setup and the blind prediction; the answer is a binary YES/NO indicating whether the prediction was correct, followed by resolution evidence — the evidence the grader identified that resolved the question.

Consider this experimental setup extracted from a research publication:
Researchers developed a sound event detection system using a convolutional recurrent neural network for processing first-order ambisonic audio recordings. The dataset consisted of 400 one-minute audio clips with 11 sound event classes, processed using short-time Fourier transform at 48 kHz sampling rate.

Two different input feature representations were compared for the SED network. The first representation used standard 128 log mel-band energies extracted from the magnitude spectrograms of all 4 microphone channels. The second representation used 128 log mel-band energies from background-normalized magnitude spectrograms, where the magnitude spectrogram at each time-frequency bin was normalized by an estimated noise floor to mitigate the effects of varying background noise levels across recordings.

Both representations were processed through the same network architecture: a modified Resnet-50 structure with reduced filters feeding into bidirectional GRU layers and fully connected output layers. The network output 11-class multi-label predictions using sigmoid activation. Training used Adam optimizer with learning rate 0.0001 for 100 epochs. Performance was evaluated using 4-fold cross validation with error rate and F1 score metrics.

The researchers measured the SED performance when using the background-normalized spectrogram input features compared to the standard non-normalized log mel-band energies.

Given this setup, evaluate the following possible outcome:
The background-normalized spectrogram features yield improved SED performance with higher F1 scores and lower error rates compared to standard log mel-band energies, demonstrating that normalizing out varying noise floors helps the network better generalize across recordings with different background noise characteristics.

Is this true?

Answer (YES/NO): NO